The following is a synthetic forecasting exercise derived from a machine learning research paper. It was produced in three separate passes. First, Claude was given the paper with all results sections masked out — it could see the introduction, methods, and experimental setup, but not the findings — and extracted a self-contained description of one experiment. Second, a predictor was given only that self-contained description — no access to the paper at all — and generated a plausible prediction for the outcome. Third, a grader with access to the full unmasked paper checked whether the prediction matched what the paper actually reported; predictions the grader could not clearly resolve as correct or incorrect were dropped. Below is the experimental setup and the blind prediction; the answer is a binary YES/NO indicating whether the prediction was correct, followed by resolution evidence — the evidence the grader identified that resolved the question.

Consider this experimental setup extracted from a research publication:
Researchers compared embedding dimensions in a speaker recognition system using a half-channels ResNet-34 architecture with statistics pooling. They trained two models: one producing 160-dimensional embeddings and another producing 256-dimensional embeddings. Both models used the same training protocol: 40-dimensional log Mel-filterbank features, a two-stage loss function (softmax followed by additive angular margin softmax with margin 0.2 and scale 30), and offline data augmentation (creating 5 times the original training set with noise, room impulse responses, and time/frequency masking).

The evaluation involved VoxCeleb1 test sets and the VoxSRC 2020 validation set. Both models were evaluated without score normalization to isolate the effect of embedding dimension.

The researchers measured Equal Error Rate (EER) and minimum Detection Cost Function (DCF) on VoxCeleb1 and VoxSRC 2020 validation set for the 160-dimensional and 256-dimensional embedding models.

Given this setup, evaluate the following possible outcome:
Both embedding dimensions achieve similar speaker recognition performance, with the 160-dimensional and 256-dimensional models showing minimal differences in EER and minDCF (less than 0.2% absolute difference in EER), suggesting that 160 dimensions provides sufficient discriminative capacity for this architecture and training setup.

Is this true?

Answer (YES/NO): YES